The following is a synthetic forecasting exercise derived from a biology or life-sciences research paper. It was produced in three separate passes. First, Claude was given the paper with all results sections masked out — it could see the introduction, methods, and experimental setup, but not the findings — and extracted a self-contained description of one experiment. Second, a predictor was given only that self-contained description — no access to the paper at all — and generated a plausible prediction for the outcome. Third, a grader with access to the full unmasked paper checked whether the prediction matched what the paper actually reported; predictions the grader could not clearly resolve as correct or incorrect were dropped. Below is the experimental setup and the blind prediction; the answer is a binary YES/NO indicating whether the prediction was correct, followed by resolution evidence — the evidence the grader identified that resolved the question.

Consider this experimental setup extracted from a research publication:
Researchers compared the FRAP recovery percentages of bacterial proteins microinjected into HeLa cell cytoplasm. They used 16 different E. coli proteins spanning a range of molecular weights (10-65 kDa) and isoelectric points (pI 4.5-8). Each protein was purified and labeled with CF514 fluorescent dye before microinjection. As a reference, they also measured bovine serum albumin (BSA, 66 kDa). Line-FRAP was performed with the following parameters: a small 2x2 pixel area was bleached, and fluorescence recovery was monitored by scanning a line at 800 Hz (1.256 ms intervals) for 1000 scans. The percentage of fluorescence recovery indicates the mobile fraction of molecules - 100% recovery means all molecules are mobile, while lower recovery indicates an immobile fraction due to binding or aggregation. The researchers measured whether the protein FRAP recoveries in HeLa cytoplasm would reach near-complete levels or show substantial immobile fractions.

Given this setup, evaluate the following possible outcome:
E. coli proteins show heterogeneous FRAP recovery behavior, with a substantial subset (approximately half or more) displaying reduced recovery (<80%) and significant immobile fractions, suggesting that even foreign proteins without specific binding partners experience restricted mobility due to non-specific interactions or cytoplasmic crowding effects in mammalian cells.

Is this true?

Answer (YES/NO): NO